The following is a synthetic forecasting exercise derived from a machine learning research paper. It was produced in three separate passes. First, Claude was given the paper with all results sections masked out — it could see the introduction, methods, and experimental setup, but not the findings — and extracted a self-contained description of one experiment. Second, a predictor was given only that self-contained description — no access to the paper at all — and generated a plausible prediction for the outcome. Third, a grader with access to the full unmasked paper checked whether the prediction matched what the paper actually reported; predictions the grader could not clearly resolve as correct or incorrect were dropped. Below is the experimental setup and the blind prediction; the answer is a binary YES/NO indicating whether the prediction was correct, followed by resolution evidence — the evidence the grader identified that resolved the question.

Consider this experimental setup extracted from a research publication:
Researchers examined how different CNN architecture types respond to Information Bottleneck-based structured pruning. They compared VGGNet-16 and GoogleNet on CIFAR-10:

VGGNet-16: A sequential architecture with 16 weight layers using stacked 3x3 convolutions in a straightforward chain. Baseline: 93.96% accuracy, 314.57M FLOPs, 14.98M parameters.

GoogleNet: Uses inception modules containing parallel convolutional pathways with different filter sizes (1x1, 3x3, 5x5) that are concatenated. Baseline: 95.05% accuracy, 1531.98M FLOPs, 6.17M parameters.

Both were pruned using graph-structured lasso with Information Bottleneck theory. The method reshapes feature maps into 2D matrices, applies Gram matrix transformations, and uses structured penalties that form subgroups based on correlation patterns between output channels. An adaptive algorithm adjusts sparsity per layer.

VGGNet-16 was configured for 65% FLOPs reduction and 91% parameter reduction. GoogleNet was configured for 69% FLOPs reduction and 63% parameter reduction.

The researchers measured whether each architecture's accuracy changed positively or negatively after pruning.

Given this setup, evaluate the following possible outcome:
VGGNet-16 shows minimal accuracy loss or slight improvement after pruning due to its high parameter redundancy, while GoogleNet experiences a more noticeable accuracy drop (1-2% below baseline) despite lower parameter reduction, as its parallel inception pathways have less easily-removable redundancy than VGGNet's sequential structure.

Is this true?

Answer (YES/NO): NO